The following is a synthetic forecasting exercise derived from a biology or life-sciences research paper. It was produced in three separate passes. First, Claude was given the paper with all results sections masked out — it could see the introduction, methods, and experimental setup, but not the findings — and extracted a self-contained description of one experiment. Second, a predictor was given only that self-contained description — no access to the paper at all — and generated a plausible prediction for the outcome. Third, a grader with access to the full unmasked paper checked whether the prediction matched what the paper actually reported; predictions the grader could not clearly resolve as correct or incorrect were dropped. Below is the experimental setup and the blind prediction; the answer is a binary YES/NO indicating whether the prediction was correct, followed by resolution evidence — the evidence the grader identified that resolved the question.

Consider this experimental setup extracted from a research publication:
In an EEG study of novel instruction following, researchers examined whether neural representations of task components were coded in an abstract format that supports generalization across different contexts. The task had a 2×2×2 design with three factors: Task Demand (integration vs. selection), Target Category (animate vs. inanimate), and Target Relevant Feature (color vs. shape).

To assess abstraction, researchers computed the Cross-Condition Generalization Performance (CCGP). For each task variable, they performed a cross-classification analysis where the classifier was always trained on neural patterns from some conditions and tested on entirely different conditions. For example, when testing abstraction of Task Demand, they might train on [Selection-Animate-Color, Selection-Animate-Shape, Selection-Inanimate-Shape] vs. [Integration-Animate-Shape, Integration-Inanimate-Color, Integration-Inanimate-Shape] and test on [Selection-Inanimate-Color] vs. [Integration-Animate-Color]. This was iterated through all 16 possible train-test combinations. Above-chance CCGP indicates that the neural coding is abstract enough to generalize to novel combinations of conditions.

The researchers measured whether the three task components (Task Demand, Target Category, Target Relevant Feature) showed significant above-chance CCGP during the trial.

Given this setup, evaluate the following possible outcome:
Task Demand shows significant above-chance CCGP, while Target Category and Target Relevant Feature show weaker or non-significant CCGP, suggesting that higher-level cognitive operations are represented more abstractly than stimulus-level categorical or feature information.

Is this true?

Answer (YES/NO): YES